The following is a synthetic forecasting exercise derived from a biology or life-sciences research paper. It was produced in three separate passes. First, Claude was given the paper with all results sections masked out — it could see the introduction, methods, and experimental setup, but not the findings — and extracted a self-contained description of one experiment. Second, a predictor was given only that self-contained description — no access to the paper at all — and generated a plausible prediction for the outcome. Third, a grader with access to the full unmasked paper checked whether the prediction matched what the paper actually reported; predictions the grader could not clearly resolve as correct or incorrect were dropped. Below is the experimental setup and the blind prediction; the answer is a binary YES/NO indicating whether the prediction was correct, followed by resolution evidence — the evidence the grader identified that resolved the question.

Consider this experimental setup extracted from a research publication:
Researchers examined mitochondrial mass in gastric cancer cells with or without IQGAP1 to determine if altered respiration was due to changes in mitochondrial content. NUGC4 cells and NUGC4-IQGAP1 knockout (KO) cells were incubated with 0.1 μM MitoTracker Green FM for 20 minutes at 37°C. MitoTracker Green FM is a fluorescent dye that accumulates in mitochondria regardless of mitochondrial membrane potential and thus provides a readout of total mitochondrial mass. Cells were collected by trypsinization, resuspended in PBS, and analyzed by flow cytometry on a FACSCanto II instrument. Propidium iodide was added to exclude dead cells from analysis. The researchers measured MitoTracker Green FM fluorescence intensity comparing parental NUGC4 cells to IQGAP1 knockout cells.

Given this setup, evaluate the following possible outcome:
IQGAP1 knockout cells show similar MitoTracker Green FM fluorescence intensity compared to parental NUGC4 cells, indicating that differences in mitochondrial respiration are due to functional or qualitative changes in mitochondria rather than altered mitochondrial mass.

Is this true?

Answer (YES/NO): YES